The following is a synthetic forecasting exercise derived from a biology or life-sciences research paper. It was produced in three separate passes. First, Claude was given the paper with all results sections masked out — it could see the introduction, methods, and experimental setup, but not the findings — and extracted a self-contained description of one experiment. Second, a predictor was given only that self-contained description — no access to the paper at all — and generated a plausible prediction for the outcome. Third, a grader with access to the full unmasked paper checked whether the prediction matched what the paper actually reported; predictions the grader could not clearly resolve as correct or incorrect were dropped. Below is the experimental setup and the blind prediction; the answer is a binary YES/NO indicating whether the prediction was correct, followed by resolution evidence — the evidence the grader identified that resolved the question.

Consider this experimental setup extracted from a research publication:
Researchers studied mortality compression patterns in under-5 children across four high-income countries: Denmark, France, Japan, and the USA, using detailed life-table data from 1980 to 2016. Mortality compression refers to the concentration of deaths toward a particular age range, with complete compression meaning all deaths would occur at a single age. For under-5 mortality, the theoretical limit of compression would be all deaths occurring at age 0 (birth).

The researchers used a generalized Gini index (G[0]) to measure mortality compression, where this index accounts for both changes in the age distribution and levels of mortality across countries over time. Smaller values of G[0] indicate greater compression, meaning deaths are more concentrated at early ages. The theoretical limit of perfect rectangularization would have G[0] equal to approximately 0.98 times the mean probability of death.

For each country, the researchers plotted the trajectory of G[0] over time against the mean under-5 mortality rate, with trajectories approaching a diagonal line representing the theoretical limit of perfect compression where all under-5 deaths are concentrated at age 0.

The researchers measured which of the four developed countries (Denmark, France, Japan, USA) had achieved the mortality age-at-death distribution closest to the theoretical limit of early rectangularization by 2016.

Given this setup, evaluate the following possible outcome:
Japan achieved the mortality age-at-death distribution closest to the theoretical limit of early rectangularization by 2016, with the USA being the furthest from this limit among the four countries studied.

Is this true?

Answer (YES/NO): YES